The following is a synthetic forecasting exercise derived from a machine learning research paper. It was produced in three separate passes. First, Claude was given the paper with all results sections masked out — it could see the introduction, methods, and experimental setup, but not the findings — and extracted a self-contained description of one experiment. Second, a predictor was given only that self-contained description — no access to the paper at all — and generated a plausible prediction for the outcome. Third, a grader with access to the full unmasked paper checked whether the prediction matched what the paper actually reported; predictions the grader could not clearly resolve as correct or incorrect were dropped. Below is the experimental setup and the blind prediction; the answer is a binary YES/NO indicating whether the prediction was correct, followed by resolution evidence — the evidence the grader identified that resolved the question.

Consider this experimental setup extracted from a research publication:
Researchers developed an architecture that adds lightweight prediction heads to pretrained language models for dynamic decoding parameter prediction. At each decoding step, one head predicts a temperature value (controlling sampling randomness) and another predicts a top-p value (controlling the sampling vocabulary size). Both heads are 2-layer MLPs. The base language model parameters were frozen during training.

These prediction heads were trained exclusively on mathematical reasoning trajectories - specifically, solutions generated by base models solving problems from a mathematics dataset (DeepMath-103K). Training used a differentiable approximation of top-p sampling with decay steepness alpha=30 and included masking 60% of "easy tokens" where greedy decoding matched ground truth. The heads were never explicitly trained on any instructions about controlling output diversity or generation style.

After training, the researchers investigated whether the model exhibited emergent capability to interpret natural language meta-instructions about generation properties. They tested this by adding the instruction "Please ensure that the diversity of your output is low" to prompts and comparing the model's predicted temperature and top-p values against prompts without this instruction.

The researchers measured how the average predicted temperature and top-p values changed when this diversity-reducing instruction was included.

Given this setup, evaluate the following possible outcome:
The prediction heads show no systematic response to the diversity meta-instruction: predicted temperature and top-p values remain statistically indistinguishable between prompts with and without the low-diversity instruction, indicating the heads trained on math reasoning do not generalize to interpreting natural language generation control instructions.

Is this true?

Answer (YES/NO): NO